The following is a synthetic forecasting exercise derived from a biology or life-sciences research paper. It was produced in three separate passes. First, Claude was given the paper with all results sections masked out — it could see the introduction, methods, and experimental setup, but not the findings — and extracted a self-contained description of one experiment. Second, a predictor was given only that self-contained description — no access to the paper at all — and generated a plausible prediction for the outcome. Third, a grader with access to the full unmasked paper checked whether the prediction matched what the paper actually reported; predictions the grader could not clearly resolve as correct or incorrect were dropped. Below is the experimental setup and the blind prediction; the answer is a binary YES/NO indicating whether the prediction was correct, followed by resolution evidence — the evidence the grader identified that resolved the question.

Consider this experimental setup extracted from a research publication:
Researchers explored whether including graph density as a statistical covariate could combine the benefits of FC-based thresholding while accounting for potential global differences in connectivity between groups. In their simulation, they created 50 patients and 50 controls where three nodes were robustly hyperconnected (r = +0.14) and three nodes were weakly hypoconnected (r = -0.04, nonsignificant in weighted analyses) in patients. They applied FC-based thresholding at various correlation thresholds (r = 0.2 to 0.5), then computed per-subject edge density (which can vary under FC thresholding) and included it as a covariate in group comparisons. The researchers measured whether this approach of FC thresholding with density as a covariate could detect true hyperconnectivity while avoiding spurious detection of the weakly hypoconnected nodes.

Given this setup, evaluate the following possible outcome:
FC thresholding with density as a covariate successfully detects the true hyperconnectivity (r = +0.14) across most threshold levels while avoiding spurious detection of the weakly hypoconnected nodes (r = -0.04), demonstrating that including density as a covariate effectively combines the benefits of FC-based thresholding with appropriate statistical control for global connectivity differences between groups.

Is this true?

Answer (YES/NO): NO